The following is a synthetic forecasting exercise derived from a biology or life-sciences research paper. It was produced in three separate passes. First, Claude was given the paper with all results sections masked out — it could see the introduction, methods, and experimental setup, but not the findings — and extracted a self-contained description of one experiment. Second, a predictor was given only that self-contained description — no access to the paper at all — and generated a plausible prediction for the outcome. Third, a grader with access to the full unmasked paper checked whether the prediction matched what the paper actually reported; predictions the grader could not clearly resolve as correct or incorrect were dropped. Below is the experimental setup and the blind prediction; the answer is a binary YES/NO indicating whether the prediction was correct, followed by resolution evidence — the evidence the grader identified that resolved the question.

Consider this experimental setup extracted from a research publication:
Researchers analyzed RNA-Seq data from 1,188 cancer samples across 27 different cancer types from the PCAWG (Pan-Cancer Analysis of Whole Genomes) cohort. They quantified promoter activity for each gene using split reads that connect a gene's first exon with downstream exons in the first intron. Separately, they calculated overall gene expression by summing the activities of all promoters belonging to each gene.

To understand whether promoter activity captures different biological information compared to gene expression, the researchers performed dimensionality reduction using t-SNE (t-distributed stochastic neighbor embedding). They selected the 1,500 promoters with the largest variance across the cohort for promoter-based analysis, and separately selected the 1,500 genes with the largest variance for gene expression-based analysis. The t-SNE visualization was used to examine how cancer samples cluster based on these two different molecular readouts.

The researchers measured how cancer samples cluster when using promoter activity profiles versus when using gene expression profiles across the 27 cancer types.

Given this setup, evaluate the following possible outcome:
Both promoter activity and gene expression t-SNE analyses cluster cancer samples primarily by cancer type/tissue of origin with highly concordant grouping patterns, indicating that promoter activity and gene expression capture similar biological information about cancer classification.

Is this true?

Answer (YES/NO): YES